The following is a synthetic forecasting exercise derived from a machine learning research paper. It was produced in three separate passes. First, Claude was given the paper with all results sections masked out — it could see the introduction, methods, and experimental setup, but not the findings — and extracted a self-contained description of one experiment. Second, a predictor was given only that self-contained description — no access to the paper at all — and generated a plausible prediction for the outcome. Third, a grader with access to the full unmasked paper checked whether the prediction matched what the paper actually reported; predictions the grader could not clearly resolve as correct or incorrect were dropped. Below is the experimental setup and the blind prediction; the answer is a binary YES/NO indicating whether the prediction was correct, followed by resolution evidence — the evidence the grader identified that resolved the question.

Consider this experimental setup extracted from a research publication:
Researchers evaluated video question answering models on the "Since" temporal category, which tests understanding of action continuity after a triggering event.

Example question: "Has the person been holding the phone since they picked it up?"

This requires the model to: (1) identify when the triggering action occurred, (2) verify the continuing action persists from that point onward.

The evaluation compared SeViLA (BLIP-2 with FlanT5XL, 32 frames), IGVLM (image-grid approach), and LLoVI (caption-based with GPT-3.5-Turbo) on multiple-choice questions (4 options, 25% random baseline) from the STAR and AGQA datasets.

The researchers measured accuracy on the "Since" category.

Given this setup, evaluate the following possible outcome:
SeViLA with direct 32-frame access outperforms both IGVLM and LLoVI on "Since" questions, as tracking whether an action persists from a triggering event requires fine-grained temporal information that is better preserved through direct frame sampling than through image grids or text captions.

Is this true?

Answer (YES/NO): YES